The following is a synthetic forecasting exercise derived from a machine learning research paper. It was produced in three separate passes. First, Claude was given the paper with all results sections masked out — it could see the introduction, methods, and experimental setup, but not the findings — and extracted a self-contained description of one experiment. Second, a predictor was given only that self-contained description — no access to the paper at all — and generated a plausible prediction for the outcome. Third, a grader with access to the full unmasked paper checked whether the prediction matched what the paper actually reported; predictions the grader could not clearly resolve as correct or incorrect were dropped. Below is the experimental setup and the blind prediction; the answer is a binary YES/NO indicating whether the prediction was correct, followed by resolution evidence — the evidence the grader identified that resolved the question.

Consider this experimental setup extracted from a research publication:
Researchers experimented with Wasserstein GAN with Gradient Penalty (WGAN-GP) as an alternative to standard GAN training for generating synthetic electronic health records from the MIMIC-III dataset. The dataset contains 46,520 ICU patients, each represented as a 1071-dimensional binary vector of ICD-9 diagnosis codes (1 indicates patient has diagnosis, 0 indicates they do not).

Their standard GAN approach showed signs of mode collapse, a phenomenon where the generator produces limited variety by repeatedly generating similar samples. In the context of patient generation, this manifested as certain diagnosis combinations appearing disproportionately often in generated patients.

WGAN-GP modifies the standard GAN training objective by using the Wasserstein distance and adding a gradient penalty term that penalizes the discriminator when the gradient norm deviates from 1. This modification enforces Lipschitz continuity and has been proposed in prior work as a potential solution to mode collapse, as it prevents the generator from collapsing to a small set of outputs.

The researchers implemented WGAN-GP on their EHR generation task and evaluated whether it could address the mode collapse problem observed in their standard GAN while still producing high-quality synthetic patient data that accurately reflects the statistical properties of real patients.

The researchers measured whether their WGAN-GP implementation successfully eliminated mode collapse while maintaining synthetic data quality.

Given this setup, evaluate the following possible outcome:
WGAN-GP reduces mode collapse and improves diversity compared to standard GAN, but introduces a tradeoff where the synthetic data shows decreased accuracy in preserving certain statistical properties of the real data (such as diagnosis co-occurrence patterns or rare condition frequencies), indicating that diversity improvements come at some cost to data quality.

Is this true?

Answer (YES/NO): YES